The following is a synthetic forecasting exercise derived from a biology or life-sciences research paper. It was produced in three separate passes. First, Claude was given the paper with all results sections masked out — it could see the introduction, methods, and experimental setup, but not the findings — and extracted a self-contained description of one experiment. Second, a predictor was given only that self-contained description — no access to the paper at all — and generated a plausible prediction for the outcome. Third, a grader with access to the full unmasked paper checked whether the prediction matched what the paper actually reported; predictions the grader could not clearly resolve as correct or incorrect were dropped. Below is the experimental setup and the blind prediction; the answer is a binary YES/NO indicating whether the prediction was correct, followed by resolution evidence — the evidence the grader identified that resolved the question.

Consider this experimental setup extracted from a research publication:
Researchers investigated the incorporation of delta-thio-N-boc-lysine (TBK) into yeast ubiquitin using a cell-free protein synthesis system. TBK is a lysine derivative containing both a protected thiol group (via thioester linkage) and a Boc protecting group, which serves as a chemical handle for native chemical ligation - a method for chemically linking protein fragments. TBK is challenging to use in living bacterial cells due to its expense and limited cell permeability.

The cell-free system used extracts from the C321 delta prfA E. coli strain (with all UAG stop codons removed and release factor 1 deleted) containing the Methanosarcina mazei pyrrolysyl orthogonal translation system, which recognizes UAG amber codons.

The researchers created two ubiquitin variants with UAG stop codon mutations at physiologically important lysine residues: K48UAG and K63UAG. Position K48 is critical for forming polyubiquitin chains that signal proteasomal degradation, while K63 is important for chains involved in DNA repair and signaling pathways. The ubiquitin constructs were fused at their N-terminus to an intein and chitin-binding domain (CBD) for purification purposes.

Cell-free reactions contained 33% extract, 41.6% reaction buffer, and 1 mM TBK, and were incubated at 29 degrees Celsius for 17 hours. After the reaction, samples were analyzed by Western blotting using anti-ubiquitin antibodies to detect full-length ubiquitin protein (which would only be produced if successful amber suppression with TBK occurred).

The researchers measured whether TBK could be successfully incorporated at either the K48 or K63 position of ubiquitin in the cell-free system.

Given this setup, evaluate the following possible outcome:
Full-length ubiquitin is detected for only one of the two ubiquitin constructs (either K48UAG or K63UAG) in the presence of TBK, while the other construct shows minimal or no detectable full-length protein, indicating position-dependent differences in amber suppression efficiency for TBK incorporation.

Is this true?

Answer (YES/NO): NO